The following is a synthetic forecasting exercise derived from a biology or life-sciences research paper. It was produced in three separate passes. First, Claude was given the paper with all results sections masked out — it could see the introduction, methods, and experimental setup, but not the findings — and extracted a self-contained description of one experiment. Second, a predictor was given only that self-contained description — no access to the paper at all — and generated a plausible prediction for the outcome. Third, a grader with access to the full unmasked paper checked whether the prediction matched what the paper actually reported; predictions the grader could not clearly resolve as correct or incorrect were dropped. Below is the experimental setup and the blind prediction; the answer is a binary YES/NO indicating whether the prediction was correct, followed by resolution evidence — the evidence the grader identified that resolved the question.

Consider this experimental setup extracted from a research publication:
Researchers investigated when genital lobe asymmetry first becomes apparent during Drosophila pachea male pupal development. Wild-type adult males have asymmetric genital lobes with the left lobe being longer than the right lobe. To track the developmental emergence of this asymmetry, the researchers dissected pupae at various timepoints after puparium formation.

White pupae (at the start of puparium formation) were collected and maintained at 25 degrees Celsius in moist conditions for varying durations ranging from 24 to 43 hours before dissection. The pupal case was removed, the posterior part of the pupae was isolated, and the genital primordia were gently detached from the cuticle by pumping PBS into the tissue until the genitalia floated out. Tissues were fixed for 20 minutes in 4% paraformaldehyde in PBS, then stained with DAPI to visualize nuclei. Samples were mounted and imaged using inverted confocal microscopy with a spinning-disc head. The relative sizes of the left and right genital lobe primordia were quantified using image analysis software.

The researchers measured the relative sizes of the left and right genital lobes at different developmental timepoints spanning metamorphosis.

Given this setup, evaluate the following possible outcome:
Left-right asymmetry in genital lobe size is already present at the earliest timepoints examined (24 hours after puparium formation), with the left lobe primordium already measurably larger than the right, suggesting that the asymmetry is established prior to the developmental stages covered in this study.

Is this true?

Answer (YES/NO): NO